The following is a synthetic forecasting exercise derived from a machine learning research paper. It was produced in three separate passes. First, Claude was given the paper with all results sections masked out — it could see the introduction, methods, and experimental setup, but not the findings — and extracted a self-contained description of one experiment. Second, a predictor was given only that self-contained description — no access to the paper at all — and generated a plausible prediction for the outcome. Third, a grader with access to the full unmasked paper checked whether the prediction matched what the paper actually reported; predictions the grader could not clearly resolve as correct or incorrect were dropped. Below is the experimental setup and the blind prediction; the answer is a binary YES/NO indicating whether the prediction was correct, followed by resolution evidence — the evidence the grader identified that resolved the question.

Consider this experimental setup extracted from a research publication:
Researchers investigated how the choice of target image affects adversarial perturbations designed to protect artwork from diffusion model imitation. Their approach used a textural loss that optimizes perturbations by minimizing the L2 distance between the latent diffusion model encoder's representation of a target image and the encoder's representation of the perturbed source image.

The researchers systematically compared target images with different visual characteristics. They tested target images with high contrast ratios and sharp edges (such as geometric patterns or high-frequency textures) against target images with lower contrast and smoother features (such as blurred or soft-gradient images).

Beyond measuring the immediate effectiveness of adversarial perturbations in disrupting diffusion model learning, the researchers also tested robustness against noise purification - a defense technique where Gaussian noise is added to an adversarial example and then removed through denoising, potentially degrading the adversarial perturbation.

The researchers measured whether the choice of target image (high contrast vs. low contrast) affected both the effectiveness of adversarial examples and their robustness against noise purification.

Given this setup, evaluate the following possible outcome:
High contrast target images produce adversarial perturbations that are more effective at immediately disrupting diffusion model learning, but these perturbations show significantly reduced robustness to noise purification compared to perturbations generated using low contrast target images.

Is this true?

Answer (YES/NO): NO